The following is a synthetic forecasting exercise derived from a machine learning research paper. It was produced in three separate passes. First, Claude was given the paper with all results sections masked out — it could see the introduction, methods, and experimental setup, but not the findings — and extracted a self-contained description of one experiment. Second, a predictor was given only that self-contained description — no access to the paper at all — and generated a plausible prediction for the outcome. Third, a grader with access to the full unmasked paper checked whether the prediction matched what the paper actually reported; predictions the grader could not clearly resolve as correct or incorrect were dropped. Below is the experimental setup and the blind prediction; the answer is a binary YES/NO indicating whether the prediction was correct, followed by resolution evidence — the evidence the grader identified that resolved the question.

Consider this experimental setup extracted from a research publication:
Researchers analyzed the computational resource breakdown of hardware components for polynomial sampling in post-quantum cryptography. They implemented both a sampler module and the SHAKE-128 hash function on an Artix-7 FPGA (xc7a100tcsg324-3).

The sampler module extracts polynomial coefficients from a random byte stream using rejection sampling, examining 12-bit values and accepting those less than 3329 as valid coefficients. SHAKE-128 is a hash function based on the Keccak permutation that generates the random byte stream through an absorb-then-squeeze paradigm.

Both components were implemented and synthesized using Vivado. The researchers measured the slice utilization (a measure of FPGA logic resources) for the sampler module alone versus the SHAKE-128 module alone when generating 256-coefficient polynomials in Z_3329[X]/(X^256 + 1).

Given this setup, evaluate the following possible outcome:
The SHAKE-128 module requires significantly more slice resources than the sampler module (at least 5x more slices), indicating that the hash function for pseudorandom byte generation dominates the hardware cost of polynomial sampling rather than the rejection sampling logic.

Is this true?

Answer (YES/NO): YES